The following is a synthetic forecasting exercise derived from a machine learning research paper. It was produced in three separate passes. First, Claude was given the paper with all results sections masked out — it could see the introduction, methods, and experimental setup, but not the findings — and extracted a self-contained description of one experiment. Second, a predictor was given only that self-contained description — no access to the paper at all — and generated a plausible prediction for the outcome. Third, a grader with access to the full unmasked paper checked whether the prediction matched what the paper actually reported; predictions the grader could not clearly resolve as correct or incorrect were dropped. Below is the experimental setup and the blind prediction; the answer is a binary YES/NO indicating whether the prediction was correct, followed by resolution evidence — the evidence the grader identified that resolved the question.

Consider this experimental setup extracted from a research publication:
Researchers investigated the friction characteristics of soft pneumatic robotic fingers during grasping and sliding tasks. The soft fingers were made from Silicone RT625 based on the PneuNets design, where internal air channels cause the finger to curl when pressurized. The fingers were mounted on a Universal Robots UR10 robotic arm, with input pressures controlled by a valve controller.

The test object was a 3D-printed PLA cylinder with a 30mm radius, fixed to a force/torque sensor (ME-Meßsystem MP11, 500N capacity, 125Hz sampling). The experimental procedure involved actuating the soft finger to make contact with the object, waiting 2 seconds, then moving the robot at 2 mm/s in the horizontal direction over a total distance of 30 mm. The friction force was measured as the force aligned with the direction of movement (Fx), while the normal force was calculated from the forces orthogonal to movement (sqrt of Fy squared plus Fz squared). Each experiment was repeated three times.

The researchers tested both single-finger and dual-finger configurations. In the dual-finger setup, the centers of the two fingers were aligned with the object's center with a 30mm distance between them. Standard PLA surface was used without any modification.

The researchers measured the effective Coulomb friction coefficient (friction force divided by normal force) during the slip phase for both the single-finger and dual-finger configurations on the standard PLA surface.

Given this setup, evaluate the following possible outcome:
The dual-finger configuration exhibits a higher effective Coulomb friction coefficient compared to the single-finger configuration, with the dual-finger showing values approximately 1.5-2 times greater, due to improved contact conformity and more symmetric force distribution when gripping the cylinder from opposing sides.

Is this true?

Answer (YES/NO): NO